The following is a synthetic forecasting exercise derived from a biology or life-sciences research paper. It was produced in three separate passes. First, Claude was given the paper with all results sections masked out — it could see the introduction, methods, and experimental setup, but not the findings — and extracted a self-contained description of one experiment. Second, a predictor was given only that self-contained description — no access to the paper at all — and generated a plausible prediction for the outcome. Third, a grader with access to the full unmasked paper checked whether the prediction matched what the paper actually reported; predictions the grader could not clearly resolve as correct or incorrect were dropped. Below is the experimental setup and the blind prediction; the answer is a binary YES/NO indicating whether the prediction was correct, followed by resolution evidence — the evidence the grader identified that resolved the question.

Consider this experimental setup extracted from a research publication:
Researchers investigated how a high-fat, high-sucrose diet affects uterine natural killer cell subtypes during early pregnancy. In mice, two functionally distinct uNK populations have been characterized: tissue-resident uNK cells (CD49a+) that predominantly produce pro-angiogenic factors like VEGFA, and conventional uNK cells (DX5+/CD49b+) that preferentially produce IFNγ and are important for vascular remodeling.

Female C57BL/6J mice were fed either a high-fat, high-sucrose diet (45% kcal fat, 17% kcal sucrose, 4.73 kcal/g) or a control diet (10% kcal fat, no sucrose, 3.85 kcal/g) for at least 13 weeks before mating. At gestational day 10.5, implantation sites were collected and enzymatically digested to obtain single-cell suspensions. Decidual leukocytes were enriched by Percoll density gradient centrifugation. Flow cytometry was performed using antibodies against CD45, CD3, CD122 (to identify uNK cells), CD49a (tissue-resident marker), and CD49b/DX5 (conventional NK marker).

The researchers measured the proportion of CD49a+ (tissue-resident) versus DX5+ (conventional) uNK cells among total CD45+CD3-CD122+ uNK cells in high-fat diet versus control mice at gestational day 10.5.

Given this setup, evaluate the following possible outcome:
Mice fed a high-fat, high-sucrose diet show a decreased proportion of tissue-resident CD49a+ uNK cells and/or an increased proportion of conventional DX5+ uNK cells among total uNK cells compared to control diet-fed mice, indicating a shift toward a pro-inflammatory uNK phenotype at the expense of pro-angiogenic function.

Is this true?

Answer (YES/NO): NO